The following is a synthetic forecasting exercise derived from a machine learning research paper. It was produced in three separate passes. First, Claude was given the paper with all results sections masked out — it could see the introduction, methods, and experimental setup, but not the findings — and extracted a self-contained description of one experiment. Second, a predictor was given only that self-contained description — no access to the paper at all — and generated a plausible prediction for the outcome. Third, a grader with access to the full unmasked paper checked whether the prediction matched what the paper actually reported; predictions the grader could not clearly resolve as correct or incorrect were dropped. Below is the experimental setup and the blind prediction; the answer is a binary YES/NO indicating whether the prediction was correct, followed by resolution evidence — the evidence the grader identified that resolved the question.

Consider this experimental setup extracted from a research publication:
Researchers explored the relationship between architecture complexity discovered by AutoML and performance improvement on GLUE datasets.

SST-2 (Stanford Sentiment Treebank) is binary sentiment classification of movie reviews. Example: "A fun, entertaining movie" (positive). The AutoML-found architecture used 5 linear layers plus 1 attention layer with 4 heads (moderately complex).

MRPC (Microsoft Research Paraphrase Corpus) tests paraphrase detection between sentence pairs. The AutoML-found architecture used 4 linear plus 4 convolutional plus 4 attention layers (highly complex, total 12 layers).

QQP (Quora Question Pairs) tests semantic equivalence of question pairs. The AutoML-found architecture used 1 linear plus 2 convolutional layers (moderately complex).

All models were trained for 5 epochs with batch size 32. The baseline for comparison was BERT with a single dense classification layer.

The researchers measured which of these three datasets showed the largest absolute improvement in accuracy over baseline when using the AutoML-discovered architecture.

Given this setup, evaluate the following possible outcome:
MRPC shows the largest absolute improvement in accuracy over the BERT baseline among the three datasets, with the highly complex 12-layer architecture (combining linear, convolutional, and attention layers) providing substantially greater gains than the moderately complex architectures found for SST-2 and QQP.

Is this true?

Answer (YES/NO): YES